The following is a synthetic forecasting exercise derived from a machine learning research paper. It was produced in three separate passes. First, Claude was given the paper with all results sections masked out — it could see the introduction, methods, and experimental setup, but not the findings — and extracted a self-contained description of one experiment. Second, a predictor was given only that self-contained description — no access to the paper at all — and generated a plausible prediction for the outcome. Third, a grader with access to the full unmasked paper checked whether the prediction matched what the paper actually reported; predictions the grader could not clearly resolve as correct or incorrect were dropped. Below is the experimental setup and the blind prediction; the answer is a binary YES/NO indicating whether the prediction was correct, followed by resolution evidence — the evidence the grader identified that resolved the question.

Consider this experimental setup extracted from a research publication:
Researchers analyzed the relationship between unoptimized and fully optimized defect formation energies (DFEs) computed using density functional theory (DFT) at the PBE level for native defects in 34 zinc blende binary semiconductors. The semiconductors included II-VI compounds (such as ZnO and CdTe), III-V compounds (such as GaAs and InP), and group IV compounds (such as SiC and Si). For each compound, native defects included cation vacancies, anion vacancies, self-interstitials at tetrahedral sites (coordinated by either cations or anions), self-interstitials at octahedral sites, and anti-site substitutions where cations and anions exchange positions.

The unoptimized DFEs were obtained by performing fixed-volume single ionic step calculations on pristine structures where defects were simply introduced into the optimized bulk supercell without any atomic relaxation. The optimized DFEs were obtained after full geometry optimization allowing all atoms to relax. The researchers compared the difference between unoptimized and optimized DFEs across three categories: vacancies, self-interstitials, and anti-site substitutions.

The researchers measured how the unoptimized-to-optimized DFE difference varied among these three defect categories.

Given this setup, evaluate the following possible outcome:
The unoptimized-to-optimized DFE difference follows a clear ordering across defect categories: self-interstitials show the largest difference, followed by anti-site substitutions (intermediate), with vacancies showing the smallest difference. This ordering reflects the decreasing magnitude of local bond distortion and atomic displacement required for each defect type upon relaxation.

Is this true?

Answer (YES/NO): NO